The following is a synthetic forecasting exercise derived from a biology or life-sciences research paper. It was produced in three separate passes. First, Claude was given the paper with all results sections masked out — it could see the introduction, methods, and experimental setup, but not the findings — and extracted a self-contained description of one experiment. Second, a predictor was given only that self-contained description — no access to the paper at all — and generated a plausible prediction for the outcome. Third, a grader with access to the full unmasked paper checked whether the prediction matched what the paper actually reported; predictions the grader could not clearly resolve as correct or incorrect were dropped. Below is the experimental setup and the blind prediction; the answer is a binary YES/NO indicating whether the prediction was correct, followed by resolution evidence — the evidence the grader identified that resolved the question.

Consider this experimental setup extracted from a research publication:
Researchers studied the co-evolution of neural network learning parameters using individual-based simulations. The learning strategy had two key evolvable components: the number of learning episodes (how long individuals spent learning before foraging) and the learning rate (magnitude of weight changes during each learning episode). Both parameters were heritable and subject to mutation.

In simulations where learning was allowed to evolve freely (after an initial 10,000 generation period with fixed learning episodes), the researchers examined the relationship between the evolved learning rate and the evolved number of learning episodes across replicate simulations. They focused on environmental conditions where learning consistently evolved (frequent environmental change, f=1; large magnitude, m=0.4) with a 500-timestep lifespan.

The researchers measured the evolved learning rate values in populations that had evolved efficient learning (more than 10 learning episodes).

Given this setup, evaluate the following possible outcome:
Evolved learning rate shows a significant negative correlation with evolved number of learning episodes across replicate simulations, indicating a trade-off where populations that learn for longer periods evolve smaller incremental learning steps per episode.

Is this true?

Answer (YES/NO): NO